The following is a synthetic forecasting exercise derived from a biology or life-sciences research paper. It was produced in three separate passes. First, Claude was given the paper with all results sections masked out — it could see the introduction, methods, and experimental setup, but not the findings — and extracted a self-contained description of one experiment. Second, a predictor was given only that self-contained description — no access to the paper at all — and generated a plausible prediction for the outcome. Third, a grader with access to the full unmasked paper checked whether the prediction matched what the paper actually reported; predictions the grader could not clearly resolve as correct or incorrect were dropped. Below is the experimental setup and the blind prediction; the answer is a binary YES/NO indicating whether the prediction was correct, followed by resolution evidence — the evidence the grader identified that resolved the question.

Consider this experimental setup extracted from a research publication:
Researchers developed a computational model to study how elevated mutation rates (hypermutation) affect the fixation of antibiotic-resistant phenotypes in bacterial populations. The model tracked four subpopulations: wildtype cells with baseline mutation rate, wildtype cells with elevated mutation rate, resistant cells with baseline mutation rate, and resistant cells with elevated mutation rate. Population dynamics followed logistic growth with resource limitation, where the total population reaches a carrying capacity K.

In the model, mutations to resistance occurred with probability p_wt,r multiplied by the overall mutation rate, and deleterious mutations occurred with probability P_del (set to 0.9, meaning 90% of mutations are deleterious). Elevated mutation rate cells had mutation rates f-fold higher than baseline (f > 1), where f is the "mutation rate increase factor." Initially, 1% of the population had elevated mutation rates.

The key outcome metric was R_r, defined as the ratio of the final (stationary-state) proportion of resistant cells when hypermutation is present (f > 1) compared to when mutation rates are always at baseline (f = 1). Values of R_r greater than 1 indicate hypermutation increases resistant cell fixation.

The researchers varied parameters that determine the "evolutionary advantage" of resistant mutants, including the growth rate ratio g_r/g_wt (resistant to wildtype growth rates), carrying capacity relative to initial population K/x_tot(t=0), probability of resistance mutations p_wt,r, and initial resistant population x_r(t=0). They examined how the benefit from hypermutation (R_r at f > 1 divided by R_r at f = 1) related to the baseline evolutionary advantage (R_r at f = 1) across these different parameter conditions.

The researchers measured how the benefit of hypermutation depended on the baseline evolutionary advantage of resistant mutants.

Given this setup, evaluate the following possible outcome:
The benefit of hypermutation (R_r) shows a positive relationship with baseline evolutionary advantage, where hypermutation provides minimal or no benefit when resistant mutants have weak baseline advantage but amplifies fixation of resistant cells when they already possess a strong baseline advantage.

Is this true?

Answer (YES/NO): NO